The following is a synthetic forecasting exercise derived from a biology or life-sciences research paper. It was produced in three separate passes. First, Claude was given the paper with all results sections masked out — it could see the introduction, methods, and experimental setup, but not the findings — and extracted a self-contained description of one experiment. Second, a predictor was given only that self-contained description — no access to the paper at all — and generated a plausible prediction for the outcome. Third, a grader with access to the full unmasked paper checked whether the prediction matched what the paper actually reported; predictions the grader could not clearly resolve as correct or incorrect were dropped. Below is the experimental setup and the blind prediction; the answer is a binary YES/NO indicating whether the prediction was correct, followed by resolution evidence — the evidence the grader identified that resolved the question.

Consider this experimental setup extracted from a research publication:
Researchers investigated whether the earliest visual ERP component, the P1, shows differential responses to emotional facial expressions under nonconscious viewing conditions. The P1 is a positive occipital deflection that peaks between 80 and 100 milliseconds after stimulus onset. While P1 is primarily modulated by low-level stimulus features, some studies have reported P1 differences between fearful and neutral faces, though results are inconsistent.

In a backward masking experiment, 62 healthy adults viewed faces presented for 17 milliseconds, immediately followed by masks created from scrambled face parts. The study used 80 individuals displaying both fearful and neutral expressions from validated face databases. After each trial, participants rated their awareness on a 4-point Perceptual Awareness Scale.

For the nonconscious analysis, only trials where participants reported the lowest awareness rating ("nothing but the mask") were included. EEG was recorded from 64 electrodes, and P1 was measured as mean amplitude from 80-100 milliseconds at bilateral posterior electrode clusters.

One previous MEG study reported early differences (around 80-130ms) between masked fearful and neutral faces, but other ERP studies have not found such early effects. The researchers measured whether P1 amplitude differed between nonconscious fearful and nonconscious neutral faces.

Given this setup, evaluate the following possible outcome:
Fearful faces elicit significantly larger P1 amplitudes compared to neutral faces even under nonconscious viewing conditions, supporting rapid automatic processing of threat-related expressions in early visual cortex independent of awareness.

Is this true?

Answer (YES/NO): NO